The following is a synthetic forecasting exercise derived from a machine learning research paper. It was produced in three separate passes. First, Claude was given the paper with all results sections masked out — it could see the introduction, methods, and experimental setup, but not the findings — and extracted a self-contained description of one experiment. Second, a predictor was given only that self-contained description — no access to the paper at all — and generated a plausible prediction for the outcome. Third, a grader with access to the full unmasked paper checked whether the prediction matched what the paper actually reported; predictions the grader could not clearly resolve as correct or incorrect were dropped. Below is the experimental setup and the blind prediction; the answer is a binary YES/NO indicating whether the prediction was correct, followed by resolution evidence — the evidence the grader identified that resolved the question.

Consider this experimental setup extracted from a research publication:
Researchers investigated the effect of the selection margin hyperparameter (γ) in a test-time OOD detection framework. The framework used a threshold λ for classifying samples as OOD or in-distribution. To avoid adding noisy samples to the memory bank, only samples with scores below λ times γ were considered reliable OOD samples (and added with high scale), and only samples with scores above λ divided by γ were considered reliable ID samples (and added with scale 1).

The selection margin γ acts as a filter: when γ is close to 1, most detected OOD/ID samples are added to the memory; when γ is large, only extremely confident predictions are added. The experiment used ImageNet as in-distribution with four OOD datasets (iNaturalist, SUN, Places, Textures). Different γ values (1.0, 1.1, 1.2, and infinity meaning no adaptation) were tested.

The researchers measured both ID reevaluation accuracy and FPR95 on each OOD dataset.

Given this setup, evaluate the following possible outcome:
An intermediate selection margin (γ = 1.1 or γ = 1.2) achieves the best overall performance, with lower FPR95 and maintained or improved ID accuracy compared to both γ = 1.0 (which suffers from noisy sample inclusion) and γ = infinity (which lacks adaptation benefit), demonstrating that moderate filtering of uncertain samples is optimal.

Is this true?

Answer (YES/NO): NO